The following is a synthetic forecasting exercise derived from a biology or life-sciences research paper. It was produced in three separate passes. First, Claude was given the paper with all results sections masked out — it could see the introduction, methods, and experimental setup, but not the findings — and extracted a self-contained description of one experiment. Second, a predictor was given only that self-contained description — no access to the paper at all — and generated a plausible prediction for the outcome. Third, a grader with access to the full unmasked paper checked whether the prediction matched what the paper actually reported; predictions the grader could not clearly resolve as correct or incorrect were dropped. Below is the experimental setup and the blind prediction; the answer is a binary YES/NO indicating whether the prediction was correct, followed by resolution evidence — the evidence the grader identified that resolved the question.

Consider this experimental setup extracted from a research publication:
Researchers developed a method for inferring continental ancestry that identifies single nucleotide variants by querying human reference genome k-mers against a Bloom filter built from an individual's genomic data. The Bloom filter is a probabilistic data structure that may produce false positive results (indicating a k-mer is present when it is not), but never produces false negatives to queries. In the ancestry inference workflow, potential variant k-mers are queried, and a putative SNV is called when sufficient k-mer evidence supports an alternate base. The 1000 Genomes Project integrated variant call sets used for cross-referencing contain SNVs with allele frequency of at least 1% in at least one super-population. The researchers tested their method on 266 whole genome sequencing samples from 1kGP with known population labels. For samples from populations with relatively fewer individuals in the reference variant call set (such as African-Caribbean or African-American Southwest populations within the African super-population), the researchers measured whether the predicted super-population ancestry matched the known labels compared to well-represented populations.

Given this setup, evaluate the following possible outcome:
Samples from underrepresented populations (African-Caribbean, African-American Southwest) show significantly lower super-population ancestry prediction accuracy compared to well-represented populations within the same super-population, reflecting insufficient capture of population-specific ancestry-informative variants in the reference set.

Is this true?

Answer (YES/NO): NO